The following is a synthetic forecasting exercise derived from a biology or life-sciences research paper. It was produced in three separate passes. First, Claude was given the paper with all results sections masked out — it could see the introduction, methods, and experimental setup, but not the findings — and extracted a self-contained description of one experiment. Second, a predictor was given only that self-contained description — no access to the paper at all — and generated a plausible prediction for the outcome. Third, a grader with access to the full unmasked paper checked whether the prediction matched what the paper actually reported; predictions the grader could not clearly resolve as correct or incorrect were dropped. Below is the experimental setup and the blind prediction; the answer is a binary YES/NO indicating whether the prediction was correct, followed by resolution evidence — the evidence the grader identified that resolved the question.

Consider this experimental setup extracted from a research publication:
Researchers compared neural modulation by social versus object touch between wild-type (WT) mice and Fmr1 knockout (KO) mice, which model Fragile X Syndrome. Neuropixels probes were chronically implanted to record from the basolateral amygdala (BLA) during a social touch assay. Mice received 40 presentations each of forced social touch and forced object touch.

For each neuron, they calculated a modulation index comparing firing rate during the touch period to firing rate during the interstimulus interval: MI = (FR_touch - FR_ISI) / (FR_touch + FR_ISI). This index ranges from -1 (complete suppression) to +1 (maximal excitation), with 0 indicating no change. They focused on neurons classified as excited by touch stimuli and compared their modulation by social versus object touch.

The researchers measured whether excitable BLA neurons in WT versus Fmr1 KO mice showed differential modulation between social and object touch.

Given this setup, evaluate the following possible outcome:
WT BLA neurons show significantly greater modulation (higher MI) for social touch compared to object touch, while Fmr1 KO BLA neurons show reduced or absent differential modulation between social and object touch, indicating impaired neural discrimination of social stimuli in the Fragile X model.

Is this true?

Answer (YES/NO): NO